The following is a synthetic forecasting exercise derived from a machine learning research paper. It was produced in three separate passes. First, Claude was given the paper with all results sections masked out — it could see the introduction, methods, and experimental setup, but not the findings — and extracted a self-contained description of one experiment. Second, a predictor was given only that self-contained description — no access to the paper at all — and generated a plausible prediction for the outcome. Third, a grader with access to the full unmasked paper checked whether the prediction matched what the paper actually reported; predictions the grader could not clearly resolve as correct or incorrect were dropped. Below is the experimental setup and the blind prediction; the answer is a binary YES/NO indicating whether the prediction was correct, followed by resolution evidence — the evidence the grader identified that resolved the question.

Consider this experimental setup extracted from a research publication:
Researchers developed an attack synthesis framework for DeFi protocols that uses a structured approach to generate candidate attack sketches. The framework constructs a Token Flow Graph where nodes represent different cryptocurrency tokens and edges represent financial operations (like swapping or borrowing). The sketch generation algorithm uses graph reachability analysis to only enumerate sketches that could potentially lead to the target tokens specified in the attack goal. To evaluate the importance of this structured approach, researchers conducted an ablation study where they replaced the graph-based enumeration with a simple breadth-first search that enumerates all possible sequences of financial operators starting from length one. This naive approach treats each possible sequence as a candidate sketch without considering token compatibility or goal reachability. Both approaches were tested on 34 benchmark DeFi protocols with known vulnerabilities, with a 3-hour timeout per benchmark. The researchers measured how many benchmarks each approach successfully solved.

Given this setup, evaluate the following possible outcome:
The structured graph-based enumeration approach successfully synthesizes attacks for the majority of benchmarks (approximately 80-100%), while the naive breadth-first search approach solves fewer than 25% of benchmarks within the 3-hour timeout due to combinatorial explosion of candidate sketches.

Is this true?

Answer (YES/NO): NO